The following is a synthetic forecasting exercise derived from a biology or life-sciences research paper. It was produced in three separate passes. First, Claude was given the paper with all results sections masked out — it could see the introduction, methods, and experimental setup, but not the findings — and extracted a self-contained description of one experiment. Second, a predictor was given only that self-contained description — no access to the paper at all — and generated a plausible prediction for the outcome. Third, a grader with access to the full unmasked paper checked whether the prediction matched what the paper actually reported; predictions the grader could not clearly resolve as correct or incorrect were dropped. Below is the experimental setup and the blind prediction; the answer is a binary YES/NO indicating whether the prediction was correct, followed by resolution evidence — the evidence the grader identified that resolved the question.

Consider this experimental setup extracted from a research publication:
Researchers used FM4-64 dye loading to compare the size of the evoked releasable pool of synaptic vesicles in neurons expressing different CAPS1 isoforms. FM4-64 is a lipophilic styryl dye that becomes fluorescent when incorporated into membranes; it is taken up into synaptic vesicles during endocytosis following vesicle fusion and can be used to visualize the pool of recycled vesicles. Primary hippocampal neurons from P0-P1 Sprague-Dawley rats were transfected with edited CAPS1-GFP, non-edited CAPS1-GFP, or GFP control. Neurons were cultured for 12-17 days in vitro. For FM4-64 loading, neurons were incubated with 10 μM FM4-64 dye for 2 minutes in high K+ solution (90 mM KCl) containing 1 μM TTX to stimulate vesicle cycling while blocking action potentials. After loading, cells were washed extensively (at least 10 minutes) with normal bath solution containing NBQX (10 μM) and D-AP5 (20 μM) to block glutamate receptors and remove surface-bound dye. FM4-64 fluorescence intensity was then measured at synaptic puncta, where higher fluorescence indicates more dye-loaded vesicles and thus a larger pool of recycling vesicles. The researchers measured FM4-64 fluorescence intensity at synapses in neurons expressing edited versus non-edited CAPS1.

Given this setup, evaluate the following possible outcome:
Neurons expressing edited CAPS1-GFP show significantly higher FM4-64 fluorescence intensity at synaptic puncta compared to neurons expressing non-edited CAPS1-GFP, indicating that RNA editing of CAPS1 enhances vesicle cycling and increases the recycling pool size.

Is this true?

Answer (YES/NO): NO